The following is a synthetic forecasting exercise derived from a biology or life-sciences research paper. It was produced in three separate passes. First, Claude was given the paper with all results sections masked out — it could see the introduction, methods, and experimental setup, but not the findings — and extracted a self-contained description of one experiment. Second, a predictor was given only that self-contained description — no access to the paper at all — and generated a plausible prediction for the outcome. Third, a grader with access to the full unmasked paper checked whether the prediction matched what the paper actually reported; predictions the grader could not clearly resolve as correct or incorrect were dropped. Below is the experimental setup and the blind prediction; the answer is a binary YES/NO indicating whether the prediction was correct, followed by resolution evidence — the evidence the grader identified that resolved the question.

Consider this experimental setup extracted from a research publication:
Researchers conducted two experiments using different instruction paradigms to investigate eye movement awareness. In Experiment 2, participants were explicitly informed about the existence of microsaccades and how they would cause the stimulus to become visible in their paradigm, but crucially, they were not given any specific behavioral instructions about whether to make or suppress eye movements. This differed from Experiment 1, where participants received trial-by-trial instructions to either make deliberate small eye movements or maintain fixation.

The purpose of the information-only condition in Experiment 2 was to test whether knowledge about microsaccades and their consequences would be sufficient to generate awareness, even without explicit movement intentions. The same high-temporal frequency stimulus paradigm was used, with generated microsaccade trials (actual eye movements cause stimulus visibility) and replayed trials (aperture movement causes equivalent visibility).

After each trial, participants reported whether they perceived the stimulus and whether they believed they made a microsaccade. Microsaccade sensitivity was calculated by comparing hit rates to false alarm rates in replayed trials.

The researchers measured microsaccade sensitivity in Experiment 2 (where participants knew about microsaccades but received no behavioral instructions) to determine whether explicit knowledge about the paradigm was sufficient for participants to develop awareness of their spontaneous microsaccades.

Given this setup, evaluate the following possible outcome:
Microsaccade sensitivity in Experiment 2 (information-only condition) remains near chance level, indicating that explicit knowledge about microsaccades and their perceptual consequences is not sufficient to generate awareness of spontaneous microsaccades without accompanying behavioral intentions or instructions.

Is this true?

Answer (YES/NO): YES